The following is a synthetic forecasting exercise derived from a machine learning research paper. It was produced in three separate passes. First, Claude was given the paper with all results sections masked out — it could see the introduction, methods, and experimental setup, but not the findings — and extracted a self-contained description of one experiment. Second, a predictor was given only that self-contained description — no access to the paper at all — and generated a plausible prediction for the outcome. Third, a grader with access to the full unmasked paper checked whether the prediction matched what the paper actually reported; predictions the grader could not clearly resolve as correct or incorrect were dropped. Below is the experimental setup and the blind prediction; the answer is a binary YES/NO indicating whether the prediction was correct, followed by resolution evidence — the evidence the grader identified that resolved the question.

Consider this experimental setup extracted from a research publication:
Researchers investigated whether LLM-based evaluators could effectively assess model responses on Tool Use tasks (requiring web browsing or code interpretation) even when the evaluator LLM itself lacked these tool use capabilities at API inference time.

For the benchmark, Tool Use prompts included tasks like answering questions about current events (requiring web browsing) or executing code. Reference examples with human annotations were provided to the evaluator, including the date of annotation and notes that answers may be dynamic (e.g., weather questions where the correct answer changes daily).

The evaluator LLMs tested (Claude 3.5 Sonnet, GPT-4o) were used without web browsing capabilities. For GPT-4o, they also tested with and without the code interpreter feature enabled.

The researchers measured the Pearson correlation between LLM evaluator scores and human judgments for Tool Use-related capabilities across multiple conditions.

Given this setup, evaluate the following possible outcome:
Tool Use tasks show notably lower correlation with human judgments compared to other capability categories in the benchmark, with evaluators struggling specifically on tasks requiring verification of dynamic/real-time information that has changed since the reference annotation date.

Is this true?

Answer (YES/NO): NO